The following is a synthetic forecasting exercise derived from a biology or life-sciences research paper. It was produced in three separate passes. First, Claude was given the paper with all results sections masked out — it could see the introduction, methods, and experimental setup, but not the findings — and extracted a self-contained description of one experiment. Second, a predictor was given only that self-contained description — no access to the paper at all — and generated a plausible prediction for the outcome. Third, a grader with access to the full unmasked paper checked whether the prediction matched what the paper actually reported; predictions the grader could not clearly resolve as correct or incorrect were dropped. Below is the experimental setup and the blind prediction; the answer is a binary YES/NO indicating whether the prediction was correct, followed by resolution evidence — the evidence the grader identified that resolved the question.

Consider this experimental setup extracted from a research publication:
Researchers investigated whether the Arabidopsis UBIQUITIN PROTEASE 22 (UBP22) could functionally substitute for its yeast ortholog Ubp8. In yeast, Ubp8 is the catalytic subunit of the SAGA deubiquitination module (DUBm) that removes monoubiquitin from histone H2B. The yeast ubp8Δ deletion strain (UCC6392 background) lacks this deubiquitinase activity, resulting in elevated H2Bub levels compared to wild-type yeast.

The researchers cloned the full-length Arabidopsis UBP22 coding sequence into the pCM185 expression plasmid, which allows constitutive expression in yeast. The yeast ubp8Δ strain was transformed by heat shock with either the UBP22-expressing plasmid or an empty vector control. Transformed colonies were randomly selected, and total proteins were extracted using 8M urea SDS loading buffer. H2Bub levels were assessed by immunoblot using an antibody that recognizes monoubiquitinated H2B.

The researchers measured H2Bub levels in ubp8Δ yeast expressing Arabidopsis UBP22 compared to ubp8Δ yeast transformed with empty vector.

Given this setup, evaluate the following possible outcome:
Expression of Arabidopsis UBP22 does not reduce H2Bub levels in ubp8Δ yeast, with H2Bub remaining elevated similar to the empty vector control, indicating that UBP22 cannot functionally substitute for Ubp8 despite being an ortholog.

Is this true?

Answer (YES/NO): NO